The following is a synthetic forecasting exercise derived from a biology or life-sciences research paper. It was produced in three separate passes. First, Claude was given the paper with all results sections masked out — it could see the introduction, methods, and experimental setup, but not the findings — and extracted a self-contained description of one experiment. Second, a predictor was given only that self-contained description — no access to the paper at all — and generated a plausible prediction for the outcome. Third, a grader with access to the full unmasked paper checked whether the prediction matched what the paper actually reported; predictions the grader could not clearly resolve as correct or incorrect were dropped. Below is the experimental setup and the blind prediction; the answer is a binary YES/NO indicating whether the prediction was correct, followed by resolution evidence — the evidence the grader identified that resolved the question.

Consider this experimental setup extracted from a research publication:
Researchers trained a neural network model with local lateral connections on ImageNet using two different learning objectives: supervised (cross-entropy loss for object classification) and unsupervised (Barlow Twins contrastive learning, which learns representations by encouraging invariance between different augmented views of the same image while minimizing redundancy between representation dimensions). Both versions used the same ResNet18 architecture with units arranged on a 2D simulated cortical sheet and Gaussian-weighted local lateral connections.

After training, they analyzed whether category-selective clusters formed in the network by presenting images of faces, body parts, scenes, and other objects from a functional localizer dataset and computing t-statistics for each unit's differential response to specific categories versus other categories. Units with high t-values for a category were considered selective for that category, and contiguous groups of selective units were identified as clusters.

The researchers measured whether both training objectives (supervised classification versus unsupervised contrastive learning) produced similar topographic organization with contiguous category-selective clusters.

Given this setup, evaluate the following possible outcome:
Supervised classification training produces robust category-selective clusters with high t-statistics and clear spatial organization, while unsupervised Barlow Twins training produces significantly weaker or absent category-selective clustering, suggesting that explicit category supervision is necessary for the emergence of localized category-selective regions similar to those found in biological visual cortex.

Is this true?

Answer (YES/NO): NO